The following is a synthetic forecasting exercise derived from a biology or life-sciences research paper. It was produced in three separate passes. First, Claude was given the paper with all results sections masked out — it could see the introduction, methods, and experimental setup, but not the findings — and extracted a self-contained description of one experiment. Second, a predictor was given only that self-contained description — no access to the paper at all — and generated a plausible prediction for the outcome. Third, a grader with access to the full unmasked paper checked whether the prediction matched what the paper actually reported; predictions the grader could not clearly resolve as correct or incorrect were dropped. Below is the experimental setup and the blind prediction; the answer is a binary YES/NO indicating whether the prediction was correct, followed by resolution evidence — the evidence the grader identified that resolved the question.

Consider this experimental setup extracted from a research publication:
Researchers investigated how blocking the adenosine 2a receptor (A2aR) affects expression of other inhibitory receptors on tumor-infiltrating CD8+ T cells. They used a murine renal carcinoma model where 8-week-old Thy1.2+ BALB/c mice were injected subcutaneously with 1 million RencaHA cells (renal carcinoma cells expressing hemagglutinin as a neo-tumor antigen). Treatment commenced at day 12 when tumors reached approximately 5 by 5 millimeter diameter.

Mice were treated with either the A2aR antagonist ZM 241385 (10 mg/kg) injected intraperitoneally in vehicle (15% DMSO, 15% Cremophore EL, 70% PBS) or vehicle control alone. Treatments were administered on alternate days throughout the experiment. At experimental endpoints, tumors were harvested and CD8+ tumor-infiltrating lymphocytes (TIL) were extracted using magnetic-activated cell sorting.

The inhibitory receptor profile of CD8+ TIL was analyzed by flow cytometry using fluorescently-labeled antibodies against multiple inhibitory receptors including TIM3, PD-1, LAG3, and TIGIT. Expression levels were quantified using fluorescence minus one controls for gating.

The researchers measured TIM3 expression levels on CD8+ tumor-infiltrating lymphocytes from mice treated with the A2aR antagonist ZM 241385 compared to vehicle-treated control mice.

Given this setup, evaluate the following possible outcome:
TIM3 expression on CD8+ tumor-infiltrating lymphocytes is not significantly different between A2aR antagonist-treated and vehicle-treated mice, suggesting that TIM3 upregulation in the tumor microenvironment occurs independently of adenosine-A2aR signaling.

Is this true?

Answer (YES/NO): NO